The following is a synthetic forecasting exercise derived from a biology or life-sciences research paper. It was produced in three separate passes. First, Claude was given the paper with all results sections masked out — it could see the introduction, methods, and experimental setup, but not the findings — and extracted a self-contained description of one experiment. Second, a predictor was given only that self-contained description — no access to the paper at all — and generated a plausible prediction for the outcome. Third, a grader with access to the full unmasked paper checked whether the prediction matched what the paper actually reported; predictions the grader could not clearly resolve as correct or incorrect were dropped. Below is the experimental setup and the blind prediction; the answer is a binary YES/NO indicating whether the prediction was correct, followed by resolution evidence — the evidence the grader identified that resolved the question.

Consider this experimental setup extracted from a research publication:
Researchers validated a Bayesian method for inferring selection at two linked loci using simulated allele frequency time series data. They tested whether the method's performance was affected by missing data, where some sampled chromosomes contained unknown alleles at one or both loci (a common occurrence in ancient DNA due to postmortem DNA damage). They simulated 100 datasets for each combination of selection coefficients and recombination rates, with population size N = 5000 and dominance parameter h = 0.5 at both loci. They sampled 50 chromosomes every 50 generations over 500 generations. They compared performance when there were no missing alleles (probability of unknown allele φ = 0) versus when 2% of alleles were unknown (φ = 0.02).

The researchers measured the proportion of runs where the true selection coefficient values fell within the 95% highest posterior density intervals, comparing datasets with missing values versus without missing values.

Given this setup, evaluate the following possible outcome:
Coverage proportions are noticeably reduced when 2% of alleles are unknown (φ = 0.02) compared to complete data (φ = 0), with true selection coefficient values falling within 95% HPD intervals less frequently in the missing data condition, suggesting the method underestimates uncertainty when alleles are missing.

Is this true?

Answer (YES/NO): NO